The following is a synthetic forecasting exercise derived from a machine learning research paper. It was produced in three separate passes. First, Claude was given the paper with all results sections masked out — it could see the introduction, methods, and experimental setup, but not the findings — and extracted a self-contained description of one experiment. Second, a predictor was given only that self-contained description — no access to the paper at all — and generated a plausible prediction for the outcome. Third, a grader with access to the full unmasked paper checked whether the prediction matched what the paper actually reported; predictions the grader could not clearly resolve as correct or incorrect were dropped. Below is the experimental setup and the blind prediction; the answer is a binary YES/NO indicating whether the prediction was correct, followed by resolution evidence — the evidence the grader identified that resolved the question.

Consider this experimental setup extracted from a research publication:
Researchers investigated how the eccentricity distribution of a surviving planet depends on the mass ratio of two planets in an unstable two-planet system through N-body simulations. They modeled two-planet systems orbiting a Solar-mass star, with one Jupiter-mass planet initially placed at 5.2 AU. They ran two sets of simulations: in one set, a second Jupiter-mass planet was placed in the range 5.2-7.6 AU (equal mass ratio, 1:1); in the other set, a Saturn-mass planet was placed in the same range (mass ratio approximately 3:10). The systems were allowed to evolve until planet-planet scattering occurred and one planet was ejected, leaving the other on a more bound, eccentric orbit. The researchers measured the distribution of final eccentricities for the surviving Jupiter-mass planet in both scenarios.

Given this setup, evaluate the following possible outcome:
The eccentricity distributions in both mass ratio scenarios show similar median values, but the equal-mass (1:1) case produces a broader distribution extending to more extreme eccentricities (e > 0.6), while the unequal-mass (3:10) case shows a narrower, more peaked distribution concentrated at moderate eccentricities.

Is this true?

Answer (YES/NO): NO